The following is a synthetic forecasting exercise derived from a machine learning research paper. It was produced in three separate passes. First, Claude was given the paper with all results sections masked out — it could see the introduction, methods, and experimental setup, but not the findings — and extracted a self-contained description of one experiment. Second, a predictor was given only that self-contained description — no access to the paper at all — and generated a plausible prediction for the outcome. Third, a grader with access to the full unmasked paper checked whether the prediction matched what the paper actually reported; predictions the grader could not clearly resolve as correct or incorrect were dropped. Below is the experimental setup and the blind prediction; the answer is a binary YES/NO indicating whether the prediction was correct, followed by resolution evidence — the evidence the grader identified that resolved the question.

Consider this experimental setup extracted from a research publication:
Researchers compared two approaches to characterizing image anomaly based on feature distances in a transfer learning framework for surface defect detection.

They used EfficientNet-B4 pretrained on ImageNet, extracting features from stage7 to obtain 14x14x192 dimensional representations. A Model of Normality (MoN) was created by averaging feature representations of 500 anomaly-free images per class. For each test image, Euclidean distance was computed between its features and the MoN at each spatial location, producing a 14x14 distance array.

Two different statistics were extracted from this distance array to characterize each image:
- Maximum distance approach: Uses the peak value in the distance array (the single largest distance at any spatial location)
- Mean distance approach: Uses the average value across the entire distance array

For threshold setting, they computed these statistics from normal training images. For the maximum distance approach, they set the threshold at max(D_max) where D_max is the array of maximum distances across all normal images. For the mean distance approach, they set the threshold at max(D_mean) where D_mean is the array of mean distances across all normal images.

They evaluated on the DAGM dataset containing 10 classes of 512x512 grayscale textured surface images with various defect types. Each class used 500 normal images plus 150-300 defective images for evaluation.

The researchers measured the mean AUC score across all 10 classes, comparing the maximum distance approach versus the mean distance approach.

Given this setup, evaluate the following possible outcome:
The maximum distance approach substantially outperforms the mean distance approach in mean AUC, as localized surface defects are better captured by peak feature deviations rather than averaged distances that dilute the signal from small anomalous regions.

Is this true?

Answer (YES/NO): YES